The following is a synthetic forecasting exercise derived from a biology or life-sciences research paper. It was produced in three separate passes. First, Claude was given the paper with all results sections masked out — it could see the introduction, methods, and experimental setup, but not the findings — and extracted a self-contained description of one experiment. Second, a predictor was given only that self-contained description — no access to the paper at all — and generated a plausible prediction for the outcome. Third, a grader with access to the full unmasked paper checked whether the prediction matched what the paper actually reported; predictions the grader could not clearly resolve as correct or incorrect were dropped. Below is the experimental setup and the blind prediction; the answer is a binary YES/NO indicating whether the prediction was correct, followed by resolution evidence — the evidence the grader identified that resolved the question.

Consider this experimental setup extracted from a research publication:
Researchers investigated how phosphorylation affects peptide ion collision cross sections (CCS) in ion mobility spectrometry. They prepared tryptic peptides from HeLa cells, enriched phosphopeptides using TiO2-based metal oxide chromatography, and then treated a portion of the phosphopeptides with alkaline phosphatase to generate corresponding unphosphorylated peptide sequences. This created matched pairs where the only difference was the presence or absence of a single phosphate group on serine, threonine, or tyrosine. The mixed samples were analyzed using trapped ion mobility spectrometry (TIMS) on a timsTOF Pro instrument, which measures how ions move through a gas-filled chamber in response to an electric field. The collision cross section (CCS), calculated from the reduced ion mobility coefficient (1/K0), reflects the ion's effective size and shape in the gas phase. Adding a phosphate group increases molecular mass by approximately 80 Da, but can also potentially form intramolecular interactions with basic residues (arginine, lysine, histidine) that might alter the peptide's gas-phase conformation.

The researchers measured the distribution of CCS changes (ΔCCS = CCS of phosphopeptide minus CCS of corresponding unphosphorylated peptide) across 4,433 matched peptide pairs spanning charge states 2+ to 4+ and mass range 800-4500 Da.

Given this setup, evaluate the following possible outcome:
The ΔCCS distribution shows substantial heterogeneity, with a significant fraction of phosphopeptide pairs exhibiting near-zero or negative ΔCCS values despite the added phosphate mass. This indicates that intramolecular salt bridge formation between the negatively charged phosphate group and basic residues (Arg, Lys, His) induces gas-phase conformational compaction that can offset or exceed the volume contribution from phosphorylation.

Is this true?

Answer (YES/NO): YES